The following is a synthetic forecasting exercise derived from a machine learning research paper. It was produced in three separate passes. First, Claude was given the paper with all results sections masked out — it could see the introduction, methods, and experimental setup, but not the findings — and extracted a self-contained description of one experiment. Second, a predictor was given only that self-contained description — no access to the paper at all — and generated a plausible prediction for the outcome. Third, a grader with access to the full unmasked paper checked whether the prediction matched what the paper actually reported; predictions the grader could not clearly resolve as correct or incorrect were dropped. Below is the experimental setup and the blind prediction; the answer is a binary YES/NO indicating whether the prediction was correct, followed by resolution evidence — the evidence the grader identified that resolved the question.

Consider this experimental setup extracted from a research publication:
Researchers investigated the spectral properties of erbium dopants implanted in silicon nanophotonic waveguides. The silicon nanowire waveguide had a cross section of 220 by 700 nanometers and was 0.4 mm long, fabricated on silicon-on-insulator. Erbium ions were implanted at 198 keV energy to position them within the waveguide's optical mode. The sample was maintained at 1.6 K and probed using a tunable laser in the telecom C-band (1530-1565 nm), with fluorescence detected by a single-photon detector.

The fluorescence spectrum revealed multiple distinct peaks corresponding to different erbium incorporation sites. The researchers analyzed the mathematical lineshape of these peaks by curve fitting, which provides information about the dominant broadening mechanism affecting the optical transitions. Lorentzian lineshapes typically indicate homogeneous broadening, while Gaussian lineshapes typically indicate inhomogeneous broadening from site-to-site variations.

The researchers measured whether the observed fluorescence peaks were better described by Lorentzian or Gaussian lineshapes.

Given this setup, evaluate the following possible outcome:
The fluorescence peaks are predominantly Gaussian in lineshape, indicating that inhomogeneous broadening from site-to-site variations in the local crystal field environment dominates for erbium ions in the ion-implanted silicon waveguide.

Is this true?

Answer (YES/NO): NO